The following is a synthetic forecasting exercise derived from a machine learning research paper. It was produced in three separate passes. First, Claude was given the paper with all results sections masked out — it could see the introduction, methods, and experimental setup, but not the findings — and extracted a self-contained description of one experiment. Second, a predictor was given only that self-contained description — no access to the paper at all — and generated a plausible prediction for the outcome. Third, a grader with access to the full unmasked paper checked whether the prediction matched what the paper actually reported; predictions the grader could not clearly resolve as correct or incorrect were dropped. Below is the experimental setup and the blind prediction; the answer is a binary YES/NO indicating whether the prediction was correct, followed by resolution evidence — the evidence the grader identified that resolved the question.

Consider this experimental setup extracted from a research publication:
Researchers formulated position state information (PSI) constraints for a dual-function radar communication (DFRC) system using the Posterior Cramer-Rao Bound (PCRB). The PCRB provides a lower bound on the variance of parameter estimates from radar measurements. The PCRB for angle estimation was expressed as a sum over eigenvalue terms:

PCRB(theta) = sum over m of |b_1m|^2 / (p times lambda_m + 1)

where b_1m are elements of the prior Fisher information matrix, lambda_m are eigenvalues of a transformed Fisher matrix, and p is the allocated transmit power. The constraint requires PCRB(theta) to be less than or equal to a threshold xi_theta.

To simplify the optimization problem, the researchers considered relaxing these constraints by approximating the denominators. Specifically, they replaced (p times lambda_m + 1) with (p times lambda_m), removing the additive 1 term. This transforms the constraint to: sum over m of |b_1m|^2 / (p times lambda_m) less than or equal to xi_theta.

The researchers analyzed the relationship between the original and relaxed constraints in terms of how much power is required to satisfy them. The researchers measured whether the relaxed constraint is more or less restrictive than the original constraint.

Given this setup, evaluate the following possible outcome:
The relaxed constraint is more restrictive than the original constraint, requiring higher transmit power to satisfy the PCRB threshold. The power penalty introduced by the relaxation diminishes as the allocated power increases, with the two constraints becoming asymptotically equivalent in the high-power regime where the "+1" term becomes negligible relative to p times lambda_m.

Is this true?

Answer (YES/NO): YES